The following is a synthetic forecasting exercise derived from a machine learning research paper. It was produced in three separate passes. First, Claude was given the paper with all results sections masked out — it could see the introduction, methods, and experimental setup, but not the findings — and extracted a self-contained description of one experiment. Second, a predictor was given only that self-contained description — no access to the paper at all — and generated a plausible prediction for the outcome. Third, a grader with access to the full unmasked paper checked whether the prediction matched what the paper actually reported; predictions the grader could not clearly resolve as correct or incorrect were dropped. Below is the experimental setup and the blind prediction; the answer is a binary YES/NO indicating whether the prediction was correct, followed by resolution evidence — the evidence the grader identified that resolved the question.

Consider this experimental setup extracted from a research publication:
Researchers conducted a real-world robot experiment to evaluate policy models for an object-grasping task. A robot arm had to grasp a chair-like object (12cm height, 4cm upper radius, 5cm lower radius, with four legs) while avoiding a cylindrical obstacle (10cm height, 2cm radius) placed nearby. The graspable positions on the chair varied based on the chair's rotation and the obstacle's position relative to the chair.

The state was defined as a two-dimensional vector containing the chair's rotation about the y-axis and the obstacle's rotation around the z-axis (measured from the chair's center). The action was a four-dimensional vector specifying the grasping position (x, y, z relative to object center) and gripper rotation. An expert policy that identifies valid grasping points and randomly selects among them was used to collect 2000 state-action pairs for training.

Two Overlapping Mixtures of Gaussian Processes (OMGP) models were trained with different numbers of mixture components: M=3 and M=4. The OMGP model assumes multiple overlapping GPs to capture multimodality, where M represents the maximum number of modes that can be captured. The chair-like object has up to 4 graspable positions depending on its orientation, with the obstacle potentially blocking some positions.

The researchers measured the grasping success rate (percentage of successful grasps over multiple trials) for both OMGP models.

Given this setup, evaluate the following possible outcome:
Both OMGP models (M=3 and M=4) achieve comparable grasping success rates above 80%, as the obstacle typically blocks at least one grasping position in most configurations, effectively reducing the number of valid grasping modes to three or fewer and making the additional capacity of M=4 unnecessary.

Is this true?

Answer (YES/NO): NO